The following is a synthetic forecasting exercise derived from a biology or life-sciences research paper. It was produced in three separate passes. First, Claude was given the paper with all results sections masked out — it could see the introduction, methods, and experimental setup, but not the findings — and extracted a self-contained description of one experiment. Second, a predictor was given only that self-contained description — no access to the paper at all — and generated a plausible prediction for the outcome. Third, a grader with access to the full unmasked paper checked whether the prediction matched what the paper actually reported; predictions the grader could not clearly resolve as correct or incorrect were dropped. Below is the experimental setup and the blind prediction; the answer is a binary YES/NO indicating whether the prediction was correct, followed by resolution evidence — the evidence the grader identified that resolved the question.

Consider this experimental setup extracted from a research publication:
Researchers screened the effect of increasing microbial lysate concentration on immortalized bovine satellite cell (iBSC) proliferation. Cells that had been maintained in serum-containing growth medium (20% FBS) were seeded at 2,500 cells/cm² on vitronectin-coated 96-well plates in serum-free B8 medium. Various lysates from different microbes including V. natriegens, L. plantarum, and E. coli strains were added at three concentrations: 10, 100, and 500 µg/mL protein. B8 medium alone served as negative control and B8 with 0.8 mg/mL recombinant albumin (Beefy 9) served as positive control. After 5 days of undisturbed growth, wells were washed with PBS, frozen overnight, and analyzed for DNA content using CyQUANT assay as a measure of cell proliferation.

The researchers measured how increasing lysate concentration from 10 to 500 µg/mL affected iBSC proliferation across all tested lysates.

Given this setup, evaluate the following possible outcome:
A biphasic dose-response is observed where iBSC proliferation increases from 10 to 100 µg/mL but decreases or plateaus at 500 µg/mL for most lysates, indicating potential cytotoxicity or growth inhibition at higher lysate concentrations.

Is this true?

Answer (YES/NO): NO